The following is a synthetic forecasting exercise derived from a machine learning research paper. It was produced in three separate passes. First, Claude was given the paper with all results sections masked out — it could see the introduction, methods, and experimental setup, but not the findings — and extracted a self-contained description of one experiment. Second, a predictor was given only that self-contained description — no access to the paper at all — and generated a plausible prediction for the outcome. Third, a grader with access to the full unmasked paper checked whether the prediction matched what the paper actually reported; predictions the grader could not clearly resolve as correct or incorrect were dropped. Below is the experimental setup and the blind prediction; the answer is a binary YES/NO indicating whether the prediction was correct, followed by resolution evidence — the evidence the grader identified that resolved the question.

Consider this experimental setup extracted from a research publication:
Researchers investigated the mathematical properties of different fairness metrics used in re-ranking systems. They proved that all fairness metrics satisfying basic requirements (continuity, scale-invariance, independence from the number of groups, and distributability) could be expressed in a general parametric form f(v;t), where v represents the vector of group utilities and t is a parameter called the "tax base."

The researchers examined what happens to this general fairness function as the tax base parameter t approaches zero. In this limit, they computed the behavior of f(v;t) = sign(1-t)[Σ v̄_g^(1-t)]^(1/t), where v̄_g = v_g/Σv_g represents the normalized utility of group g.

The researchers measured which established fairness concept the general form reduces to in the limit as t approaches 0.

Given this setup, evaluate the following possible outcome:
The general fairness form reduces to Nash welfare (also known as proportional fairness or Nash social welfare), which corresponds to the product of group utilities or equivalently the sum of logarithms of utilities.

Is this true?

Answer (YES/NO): NO